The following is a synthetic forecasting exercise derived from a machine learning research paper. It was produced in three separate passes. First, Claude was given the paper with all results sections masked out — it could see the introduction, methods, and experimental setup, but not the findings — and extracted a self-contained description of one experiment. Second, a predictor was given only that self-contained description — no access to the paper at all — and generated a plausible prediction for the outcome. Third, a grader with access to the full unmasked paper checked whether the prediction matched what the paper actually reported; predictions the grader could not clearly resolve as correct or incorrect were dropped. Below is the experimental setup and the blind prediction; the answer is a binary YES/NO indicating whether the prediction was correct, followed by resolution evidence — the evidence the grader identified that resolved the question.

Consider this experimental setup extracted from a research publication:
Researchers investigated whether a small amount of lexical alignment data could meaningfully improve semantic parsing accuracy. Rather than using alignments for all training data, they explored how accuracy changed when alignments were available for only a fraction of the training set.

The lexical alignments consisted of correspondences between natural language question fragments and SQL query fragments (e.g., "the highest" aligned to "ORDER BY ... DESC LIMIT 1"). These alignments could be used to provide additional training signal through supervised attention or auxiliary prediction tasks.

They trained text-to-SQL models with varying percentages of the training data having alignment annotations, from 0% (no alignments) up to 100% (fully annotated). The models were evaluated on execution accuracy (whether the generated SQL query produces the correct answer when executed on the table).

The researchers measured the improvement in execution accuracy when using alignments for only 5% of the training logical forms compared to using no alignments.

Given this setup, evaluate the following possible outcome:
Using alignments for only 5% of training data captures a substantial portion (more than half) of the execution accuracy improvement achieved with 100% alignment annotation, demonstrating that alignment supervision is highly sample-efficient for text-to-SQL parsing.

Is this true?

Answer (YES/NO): YES